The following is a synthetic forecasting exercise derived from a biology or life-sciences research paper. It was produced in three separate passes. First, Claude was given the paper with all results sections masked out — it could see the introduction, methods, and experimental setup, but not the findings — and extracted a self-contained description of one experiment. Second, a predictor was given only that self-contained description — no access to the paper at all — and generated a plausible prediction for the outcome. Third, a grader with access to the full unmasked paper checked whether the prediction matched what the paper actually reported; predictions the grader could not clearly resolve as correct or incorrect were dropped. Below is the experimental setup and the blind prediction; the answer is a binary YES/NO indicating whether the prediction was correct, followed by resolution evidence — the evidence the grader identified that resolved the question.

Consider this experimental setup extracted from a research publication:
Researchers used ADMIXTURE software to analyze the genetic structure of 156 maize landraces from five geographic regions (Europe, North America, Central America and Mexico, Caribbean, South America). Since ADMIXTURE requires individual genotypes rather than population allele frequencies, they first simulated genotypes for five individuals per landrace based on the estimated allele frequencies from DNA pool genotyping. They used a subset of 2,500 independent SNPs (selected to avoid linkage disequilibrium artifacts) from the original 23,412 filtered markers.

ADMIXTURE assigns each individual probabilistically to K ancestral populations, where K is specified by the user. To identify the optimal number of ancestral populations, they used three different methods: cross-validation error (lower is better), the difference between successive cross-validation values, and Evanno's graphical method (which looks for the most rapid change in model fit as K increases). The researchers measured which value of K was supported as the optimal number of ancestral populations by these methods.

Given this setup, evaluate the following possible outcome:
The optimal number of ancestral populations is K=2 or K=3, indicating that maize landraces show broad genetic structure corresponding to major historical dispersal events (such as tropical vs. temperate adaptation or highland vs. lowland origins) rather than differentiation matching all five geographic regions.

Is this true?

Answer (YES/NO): NO